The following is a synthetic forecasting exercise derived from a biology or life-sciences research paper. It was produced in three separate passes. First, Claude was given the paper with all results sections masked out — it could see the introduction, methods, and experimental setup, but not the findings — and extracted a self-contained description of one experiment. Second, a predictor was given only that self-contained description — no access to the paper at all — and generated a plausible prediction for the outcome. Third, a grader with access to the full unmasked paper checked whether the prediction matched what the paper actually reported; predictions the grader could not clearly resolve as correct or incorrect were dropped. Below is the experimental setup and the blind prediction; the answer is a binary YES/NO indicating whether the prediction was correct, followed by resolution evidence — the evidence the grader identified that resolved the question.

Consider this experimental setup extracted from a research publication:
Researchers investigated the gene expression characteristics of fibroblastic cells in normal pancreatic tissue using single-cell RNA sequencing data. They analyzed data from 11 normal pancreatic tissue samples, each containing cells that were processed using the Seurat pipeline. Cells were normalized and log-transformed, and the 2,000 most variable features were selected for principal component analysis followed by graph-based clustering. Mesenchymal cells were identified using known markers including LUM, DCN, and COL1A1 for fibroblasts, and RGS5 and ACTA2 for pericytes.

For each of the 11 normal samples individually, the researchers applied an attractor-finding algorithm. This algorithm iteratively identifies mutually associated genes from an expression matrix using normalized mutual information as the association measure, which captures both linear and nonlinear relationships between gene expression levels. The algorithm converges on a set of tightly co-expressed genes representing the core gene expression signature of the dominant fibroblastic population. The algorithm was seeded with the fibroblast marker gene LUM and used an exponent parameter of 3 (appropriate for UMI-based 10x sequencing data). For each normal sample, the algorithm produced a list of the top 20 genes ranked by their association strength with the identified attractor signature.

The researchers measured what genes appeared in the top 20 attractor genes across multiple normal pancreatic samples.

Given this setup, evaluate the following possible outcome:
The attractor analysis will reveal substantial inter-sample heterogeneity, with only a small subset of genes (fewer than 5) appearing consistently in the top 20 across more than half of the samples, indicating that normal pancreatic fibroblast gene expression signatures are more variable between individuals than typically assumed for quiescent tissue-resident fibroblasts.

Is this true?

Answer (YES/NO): NO